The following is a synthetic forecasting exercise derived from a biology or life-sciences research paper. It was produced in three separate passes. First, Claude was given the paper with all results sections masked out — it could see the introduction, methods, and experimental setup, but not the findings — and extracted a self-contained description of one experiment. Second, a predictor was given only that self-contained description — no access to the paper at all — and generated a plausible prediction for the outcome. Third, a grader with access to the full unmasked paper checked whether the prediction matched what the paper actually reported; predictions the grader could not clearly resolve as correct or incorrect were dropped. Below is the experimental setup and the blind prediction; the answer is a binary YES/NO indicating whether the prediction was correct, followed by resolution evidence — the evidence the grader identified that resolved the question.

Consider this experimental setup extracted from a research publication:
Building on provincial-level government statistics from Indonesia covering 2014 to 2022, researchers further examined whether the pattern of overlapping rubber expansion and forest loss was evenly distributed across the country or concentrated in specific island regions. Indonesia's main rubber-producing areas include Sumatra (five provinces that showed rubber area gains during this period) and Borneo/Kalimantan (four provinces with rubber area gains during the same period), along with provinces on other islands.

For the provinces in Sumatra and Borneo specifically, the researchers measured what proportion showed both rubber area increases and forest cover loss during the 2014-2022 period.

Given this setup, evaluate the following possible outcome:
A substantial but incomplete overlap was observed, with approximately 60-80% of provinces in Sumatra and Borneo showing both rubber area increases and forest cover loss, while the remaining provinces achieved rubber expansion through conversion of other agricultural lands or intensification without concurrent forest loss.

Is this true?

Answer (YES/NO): NO